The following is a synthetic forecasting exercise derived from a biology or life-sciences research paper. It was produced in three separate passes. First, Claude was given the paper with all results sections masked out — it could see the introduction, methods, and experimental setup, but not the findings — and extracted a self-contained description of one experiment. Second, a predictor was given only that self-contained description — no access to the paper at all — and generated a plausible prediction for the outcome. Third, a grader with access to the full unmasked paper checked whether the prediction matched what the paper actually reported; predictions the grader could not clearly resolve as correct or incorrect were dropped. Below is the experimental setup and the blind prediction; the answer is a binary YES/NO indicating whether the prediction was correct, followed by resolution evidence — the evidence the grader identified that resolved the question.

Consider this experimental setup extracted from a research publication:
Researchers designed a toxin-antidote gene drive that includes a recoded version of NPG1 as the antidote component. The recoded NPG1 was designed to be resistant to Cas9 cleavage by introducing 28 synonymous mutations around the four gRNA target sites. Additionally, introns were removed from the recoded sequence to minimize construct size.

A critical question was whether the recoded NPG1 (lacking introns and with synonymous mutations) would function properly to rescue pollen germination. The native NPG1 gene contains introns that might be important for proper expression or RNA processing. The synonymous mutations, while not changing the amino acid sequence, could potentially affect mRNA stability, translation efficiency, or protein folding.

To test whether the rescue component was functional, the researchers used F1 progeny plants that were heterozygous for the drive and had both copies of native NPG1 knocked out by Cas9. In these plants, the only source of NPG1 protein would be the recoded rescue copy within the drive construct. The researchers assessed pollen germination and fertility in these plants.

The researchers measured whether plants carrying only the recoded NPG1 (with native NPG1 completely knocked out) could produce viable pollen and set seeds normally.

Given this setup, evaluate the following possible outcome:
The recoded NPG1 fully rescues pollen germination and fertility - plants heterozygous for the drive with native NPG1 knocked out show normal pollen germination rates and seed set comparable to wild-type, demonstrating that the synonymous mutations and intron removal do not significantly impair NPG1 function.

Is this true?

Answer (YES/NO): YES